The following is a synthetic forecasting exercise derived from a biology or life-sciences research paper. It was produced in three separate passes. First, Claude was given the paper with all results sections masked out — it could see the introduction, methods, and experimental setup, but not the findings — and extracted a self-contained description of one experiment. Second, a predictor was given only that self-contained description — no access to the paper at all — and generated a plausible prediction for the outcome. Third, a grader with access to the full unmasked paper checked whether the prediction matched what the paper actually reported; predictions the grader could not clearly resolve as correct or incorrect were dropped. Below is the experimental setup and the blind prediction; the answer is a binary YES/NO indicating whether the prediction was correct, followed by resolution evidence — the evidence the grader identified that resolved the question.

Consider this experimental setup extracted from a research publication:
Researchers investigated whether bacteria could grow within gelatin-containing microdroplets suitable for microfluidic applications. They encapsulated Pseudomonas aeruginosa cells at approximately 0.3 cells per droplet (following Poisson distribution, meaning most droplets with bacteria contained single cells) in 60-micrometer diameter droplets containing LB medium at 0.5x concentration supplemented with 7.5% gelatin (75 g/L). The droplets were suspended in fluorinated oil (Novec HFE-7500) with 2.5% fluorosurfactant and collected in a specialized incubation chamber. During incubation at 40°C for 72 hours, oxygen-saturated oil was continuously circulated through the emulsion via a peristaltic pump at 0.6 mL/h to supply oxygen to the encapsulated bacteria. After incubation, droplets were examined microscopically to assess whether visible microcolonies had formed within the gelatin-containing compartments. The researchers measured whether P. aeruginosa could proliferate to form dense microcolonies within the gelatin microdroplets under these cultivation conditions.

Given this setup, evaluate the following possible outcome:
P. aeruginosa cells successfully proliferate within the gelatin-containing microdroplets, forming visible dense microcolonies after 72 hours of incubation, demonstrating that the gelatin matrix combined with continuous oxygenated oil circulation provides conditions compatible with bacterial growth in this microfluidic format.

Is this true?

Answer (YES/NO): YES